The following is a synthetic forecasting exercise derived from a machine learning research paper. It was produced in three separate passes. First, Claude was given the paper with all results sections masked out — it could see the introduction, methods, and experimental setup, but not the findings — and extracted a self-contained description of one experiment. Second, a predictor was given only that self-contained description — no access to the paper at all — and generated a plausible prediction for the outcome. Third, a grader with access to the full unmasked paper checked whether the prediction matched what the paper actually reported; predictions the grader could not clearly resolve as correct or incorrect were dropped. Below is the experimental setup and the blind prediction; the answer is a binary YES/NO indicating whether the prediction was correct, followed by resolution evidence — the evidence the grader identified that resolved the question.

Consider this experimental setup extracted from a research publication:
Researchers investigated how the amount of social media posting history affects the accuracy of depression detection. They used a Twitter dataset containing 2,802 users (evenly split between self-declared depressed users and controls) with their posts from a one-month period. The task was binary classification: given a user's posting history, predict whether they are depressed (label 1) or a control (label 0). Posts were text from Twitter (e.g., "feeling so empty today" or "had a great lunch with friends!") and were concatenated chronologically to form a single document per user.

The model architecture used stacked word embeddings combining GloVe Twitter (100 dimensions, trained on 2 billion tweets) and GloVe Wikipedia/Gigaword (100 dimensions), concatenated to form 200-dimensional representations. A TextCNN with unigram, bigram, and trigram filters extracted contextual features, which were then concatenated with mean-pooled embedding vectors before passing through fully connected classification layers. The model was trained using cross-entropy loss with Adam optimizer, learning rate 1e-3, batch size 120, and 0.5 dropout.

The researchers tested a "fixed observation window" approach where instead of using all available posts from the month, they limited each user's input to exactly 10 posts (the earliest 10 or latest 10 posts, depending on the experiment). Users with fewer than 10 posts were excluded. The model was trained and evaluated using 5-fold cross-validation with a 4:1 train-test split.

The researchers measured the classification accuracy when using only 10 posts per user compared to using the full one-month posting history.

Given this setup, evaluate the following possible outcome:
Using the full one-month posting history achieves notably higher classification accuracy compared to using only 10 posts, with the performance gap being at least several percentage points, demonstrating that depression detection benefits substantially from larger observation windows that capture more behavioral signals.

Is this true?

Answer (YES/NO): YES